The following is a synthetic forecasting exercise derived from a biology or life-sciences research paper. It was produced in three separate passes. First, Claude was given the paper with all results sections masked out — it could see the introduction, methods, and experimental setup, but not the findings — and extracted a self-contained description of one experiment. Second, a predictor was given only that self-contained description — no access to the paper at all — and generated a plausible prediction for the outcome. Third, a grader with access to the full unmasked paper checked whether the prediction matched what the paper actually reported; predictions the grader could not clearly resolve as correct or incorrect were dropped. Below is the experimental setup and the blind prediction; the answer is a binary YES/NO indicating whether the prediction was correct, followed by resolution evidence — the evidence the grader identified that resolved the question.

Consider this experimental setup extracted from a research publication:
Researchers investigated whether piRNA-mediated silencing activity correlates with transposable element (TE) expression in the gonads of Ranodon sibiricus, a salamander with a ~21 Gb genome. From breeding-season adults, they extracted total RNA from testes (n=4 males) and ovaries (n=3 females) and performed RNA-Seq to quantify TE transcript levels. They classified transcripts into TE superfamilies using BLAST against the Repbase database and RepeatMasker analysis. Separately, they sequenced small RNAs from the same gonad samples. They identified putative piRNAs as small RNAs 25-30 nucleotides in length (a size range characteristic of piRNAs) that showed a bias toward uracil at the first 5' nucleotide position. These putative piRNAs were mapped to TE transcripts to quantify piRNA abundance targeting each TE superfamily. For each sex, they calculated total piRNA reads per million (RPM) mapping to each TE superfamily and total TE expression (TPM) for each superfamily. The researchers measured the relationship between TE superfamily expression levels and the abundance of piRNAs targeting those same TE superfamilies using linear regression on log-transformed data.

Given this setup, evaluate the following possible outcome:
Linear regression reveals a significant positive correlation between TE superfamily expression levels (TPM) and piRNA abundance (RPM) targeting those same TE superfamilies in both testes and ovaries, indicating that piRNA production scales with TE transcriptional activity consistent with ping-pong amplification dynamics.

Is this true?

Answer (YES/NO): YES